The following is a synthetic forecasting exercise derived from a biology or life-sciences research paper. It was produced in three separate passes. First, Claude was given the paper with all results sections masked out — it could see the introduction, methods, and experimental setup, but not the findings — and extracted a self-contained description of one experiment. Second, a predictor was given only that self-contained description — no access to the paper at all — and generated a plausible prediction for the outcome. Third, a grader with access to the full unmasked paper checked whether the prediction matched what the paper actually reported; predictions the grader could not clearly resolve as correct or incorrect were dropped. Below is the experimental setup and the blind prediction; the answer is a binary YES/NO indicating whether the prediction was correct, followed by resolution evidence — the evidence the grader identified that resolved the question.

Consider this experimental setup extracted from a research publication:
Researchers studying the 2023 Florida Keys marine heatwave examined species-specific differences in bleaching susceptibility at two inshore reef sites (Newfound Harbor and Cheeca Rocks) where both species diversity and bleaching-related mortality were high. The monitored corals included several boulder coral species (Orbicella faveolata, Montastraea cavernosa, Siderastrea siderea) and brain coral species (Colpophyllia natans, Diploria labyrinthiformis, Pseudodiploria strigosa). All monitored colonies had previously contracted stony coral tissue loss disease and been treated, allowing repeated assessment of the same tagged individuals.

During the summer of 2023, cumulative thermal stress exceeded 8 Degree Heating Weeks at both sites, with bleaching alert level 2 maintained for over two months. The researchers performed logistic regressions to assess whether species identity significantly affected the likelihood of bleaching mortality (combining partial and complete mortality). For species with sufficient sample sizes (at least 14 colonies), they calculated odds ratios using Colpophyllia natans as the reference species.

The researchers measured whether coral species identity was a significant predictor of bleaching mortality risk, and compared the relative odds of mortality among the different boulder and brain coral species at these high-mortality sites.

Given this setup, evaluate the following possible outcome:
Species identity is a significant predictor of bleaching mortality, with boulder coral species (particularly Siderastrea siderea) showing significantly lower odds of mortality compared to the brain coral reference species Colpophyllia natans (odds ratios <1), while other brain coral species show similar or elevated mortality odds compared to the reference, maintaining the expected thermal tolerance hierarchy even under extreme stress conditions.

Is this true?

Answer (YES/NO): NO